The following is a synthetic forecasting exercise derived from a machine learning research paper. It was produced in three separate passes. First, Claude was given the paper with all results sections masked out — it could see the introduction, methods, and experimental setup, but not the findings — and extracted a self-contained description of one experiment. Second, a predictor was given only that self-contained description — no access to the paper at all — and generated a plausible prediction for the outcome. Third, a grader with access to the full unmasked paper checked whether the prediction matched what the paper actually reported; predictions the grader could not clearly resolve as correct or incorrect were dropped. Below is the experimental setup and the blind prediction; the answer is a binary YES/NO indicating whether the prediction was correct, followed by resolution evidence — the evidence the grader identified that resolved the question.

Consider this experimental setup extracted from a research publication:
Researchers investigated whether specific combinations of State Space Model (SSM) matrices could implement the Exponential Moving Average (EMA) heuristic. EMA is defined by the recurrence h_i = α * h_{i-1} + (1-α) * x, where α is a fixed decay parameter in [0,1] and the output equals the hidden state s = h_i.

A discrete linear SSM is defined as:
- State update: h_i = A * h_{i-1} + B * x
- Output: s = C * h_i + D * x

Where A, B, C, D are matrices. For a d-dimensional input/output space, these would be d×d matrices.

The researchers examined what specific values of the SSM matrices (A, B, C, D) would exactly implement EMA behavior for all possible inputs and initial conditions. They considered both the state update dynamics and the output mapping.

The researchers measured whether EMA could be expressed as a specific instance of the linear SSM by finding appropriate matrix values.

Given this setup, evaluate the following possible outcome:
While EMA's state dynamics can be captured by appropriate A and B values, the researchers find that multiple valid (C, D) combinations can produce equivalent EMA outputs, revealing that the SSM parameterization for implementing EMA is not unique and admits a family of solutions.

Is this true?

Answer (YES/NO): NO